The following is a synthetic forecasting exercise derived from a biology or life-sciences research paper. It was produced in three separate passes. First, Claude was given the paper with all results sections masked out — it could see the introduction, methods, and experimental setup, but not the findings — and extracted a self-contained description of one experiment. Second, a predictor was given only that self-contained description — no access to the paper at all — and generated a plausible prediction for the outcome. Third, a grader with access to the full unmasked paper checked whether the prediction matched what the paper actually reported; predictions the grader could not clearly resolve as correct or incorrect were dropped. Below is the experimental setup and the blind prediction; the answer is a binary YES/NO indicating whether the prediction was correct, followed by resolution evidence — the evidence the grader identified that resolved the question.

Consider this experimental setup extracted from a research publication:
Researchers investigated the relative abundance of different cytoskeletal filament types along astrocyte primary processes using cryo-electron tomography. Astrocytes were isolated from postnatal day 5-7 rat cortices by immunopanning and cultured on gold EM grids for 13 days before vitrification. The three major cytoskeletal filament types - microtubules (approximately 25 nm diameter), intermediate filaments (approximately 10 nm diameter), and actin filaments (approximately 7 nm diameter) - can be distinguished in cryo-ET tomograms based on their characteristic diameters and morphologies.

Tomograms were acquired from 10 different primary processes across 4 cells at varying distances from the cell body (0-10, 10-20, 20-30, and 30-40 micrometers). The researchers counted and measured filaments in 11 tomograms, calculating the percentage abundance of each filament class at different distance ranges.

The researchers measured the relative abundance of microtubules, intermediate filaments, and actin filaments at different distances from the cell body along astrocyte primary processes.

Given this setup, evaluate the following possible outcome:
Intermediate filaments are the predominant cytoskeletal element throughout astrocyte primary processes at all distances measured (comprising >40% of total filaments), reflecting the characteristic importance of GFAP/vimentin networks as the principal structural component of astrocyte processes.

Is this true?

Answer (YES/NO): YES